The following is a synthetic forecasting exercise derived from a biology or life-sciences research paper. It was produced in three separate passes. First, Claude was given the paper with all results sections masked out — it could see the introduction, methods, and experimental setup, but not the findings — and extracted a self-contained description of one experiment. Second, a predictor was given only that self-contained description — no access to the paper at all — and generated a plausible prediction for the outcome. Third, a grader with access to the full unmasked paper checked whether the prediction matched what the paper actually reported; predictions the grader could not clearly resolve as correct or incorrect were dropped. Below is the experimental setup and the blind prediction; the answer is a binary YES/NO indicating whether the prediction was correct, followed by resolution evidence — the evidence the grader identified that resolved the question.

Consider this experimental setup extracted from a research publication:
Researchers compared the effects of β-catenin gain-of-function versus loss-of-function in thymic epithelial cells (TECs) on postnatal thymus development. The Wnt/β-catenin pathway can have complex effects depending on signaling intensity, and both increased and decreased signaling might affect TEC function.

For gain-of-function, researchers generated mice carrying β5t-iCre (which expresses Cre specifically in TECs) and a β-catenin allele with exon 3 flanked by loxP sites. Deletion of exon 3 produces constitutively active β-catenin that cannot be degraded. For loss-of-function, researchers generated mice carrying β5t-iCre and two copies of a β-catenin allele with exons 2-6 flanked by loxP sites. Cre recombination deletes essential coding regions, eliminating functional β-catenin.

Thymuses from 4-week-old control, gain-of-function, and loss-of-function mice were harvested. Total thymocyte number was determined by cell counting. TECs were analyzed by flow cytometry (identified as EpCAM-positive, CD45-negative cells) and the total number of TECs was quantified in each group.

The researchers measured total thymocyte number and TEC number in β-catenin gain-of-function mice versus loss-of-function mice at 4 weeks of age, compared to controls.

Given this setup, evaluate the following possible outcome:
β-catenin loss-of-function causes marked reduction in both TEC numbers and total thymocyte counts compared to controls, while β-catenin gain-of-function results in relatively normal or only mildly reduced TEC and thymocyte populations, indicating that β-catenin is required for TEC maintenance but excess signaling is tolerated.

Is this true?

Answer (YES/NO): NO